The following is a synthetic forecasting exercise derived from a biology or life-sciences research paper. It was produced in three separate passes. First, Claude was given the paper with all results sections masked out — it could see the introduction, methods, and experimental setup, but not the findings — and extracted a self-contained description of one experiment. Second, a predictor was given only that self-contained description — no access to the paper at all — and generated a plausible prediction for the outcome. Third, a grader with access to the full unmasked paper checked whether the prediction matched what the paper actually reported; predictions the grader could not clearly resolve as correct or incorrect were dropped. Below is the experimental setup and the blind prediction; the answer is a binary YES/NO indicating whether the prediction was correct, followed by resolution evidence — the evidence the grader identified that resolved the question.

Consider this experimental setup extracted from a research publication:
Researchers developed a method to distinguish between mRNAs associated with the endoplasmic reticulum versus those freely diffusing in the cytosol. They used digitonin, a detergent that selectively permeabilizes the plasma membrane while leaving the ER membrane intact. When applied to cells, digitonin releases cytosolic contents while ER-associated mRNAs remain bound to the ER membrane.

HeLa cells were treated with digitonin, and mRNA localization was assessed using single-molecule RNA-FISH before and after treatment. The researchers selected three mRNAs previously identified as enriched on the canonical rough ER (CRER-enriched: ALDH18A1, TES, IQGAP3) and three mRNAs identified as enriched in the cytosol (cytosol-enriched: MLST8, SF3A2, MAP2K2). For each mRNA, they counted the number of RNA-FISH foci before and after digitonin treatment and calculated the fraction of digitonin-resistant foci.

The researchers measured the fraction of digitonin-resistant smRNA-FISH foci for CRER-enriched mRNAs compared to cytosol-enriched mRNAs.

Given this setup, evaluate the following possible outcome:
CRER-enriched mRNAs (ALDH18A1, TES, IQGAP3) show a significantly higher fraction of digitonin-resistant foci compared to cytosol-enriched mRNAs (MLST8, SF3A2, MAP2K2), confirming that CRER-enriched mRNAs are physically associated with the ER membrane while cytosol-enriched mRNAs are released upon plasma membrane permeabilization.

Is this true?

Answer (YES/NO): YES